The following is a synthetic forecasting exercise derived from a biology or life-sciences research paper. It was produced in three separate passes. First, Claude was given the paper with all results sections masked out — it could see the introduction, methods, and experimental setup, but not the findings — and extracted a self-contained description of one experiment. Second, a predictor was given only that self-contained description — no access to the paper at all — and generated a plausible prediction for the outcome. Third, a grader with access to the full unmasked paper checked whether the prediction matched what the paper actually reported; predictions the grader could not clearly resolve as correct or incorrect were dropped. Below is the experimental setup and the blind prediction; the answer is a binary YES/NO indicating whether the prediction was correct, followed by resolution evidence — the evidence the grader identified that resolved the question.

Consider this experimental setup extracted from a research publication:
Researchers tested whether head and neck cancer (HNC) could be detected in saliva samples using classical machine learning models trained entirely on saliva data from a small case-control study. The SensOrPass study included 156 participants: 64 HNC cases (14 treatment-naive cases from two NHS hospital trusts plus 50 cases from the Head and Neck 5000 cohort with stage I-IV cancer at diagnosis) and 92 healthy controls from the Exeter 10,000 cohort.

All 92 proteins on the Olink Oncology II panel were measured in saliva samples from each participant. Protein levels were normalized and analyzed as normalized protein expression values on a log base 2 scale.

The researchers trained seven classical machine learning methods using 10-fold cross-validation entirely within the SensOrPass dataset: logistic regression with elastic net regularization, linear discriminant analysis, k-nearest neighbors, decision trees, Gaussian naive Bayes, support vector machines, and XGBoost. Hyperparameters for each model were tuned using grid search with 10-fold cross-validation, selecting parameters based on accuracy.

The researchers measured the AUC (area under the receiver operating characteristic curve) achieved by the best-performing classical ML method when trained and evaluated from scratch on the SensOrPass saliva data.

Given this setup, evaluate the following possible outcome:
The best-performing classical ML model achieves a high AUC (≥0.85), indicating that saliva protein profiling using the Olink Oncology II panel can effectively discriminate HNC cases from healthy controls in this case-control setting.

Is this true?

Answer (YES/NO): NO